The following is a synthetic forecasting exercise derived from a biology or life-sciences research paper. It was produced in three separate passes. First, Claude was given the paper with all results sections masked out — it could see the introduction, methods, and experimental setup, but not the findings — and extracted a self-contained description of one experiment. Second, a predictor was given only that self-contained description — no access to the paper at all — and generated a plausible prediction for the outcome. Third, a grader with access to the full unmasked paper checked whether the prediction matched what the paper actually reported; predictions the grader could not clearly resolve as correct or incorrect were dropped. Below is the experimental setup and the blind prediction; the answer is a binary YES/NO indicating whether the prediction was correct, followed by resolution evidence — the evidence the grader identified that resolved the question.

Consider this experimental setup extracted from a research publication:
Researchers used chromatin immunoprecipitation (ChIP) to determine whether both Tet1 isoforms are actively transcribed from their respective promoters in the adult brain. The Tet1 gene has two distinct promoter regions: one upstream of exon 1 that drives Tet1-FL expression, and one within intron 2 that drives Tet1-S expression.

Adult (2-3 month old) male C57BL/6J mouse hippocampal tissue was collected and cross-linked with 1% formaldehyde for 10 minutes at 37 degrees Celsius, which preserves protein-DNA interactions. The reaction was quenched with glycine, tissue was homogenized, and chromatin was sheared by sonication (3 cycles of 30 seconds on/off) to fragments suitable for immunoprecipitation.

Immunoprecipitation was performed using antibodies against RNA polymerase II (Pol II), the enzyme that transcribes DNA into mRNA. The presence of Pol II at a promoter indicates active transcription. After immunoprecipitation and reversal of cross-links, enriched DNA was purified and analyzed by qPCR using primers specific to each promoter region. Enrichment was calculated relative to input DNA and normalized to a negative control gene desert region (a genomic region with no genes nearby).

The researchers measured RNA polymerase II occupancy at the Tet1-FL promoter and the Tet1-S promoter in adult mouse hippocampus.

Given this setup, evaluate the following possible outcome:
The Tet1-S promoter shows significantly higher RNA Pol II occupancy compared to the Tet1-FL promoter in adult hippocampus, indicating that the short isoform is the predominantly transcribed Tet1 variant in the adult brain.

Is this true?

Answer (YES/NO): NO